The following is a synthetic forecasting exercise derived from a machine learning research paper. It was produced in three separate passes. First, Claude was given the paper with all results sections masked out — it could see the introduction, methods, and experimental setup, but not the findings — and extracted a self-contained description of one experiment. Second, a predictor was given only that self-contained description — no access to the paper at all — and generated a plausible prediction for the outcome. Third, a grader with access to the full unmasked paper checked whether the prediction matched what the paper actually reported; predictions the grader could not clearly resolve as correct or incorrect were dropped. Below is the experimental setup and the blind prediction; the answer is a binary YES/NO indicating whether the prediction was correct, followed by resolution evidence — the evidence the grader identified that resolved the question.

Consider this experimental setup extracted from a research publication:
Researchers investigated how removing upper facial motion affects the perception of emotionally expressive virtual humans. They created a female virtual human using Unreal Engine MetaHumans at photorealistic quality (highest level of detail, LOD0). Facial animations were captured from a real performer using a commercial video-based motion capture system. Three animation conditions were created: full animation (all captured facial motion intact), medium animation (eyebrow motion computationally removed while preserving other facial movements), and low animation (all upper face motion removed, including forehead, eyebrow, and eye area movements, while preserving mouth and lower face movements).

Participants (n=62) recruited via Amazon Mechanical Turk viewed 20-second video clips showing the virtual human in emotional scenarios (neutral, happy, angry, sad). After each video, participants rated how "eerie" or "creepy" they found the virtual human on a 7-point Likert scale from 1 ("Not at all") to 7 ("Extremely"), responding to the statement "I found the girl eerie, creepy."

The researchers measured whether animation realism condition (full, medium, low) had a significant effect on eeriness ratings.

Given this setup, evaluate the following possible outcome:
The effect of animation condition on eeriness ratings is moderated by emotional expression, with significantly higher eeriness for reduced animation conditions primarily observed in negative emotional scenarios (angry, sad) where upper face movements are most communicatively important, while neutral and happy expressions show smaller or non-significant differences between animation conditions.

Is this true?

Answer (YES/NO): NO